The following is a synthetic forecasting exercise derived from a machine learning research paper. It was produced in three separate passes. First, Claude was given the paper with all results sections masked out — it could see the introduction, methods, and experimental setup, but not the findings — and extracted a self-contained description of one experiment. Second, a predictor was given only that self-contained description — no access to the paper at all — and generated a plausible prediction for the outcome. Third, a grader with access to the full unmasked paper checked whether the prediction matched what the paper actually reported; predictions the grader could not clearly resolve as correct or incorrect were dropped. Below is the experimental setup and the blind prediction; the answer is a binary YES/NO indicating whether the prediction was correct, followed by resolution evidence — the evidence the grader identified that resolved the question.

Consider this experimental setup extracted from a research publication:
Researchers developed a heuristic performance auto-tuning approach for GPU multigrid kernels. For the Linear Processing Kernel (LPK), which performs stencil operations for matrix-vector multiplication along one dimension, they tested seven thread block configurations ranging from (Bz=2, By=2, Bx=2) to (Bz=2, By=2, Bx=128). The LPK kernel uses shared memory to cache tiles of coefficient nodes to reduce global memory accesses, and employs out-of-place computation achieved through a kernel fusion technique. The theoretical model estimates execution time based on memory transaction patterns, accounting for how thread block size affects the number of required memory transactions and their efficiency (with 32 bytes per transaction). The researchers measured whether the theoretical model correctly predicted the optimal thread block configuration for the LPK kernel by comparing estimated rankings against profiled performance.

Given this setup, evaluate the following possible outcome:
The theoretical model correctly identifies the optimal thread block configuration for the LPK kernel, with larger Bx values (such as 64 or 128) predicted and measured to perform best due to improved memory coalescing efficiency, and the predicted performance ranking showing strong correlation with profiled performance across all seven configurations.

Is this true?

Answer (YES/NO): YES